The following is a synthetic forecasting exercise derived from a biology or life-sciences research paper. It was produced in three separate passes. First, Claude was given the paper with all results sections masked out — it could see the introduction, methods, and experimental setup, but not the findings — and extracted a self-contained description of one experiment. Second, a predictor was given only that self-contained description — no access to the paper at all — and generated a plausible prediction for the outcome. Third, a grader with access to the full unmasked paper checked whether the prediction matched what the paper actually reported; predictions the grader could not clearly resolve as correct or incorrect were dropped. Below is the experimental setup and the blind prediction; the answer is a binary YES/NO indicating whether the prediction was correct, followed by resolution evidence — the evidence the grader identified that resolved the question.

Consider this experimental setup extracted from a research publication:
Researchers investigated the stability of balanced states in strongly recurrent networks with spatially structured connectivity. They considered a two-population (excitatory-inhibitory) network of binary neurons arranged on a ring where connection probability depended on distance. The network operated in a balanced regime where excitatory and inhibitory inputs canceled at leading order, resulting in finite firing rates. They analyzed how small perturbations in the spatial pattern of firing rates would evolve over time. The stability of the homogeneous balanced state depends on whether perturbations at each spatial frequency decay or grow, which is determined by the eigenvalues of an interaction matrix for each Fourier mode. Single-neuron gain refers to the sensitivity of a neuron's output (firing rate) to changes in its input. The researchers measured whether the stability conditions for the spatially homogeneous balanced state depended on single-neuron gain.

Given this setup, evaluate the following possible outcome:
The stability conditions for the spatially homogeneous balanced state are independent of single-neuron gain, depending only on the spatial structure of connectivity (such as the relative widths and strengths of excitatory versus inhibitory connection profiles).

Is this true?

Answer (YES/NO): YES